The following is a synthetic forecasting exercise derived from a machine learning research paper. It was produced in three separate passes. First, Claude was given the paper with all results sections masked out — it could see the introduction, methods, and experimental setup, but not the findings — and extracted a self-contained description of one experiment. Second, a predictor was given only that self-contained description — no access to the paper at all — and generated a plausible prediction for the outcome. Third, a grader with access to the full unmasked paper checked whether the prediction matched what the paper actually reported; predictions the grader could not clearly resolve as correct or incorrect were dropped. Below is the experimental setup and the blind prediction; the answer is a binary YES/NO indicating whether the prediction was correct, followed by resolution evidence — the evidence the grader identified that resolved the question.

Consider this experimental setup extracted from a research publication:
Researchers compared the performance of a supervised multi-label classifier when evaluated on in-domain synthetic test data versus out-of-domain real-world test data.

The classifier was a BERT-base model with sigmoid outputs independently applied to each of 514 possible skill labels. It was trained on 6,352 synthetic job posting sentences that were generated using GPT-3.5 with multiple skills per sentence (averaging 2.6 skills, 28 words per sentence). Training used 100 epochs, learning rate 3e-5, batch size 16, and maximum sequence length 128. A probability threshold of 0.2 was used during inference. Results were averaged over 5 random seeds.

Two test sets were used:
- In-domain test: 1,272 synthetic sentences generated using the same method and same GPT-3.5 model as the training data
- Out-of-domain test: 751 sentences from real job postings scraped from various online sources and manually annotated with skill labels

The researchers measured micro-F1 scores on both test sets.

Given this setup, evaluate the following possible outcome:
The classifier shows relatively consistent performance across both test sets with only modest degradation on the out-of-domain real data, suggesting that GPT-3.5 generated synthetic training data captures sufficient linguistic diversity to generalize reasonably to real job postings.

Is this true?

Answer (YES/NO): NO